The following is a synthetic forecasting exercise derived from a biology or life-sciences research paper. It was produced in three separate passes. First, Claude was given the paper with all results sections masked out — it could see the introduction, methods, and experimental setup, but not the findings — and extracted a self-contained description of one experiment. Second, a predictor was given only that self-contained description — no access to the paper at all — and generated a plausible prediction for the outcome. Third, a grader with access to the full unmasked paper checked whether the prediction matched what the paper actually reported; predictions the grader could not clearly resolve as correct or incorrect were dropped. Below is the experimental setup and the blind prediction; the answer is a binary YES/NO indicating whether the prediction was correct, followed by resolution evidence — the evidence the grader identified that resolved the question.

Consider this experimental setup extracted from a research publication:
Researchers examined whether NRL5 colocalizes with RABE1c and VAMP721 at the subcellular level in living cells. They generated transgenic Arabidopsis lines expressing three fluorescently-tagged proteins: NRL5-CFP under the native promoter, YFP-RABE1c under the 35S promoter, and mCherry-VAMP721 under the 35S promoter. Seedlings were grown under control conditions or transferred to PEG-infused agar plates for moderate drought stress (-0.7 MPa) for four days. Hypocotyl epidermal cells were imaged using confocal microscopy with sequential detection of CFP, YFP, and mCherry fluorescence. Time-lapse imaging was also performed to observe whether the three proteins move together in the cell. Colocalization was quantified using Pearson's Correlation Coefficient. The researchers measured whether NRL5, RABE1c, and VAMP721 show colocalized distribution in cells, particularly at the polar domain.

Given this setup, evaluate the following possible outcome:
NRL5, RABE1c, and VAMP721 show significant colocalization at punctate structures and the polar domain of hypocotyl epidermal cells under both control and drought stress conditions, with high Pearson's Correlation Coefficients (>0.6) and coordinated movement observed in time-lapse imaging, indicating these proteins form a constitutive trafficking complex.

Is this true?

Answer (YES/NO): NO